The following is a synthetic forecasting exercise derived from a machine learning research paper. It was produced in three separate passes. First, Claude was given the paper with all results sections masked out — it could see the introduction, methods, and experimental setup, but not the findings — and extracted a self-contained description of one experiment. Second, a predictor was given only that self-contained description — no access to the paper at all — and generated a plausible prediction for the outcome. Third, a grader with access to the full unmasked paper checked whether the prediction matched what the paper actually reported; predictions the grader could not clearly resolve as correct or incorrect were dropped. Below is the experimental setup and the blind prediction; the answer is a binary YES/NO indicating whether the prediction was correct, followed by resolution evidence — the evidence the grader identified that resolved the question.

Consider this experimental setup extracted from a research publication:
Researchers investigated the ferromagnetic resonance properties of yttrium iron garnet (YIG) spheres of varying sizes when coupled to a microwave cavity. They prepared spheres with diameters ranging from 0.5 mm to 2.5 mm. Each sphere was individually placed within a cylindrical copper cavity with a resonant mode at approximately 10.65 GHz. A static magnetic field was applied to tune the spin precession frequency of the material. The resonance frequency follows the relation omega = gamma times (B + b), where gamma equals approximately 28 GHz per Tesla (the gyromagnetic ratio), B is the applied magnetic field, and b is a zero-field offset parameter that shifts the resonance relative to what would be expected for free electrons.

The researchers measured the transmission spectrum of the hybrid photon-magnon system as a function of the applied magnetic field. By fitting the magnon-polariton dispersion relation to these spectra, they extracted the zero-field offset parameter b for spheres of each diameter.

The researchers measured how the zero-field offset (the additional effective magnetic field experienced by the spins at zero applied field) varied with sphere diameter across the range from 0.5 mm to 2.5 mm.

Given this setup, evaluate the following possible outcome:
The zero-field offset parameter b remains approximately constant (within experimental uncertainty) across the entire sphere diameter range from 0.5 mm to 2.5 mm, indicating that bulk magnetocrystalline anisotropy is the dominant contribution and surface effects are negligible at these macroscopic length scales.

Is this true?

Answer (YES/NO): NO